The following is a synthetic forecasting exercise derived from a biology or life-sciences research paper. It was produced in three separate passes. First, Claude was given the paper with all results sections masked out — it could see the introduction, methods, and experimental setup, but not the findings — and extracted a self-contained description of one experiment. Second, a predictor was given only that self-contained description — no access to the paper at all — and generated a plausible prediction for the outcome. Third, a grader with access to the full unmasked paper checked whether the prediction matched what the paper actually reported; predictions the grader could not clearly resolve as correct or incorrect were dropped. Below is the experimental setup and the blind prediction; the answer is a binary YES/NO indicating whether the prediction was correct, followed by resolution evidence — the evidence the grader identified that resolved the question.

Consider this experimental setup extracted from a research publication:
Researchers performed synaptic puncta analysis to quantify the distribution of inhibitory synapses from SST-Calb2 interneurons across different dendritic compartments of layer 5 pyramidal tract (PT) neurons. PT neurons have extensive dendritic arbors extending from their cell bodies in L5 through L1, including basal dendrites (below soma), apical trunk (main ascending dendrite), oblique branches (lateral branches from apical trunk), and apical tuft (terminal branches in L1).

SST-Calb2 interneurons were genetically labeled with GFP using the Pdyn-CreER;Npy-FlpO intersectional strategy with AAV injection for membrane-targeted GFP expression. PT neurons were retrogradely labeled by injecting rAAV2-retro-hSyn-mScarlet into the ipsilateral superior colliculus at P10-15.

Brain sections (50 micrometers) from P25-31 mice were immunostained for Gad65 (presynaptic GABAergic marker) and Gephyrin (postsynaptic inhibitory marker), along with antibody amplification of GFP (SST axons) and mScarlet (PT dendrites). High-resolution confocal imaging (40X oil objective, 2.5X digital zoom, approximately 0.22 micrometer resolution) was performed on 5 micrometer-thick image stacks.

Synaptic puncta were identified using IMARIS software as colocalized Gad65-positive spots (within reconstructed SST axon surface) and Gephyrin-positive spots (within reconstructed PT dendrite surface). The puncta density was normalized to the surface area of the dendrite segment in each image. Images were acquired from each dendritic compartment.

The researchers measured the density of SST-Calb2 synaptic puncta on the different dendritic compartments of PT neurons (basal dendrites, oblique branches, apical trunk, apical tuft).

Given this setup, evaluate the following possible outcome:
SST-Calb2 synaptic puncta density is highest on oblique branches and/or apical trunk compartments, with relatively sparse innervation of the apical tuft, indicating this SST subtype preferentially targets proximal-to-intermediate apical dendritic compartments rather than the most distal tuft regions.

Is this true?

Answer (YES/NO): NO